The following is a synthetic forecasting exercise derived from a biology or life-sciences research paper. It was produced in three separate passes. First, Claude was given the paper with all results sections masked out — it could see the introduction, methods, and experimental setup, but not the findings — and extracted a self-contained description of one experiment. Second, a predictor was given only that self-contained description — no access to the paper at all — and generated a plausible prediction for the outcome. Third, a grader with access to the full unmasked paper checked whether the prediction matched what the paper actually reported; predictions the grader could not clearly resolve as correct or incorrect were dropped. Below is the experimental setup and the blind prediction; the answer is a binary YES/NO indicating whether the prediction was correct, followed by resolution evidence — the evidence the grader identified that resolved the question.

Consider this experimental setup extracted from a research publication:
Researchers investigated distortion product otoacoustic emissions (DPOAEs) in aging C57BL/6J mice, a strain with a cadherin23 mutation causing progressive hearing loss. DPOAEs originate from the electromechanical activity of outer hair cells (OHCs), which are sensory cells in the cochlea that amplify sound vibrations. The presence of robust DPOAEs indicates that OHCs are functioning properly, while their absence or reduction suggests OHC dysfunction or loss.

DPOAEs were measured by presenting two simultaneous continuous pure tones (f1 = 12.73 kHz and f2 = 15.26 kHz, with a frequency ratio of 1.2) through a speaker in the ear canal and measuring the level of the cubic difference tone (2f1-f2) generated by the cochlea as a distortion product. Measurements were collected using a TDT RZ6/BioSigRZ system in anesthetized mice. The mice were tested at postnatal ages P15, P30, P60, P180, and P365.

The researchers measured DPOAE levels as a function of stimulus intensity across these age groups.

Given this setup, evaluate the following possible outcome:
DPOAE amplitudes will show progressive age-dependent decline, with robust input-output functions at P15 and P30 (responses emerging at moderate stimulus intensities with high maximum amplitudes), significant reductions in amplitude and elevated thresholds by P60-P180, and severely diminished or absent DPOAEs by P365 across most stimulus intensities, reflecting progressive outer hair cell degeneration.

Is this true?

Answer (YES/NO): NO